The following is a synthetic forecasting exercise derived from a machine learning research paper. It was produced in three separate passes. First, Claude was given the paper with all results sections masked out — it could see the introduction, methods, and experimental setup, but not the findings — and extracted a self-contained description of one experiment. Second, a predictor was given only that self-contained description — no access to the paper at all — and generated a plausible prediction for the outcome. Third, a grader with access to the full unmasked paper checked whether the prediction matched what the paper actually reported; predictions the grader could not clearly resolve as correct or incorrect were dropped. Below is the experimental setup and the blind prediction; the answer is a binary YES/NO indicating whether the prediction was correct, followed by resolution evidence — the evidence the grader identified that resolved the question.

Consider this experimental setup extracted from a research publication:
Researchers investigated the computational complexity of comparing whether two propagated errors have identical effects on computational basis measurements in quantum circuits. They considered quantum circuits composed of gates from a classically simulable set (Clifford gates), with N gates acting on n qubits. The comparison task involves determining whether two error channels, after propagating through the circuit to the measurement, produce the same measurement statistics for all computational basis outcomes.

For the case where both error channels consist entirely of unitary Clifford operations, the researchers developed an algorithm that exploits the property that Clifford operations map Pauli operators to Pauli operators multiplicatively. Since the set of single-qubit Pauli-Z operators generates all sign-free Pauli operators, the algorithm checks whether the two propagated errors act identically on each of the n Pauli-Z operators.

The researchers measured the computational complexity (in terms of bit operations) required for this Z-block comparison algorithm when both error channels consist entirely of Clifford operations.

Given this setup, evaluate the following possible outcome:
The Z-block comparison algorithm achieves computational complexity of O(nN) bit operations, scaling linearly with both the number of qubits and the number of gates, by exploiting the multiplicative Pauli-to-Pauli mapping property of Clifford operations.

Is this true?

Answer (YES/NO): NO